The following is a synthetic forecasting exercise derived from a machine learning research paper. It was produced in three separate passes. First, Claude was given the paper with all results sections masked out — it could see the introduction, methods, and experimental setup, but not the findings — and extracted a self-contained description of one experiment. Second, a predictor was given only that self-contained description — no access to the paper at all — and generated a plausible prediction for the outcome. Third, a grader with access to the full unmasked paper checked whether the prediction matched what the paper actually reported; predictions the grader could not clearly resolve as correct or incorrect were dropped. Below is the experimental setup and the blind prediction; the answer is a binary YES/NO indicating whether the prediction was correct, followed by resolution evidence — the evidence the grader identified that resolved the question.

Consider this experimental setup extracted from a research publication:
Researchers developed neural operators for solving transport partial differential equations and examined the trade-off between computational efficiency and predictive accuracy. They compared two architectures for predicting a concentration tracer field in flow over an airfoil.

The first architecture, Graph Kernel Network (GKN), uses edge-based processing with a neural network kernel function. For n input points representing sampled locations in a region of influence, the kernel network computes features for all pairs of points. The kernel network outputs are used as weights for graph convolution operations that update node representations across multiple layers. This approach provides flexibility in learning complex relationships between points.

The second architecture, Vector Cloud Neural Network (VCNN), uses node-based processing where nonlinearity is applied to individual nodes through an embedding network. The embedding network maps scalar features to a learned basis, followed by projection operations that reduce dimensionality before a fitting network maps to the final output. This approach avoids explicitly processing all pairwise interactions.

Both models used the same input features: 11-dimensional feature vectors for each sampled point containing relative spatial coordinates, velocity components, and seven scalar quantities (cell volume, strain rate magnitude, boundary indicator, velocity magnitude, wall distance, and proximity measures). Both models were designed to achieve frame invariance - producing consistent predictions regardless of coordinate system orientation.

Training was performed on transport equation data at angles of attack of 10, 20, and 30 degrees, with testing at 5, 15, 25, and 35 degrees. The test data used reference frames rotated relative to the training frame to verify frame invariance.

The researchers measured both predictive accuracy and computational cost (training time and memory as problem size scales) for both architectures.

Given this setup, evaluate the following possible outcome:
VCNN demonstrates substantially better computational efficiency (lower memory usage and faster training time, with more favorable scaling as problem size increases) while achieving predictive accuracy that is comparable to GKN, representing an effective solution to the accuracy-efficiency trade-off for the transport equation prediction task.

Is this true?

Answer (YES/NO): NO